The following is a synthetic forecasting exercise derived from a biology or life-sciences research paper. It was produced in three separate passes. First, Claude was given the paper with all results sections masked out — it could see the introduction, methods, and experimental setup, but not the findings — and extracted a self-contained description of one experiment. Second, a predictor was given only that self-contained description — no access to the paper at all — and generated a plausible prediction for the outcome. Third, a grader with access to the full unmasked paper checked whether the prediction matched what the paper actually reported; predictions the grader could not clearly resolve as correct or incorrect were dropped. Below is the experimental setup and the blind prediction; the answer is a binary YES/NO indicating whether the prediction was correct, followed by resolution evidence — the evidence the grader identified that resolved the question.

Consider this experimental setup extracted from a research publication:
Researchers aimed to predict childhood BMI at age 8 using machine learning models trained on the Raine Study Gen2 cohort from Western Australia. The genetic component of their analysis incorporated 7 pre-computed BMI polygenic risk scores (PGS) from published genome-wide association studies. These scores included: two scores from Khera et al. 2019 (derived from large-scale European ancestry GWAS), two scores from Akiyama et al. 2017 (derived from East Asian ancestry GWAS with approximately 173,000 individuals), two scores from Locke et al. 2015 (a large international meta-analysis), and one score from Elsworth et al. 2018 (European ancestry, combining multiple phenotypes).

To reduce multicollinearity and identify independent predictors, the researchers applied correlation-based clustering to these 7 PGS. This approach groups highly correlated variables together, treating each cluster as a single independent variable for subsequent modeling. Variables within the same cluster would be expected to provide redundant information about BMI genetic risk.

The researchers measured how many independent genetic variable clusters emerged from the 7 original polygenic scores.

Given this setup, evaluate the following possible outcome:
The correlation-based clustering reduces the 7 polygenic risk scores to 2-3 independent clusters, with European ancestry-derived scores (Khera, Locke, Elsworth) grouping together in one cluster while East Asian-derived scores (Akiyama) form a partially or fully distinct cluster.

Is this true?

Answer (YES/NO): NO